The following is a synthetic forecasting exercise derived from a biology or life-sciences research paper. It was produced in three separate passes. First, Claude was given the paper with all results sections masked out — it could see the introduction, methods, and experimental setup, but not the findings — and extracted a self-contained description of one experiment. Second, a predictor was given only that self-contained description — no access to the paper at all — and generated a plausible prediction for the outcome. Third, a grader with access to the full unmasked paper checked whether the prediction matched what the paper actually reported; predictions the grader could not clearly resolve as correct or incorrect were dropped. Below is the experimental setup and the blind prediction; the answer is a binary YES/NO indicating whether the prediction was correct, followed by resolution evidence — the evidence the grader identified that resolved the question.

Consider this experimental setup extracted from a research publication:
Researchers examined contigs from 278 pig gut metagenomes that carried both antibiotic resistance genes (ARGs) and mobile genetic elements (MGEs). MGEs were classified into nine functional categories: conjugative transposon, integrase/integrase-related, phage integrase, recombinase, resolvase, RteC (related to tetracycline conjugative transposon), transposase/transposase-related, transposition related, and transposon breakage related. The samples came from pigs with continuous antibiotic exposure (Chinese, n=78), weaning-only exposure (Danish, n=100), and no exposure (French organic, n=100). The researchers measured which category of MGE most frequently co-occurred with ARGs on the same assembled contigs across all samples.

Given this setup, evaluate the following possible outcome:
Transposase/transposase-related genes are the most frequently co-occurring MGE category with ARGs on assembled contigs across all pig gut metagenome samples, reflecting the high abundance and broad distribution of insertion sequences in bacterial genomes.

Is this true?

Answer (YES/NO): YES